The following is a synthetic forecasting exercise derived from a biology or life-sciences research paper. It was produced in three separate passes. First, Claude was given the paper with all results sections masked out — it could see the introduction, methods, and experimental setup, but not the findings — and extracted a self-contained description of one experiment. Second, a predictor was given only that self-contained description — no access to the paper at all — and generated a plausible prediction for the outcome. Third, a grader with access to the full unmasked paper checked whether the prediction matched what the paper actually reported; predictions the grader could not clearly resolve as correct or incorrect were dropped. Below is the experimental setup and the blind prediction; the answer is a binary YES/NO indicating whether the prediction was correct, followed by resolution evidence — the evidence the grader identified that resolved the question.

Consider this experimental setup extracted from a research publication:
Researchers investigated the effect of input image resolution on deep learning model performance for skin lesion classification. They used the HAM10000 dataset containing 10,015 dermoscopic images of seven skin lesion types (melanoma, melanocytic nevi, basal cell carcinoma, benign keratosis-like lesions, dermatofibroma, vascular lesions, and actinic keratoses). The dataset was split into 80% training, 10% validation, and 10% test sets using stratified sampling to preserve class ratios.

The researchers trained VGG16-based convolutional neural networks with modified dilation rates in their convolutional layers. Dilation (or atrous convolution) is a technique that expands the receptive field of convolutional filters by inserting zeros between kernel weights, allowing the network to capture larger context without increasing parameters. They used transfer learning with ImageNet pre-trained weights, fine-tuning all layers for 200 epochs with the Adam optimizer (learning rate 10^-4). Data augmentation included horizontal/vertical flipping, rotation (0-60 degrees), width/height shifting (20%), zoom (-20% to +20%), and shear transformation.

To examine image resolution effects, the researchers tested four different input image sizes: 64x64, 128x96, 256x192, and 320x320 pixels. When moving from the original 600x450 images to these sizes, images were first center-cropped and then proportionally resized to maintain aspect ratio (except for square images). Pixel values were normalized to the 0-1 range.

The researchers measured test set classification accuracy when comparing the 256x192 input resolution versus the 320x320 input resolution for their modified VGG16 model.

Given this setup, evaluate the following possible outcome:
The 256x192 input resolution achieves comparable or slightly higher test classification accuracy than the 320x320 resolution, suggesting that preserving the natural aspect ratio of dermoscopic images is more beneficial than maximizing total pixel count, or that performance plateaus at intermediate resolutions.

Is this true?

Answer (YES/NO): YES